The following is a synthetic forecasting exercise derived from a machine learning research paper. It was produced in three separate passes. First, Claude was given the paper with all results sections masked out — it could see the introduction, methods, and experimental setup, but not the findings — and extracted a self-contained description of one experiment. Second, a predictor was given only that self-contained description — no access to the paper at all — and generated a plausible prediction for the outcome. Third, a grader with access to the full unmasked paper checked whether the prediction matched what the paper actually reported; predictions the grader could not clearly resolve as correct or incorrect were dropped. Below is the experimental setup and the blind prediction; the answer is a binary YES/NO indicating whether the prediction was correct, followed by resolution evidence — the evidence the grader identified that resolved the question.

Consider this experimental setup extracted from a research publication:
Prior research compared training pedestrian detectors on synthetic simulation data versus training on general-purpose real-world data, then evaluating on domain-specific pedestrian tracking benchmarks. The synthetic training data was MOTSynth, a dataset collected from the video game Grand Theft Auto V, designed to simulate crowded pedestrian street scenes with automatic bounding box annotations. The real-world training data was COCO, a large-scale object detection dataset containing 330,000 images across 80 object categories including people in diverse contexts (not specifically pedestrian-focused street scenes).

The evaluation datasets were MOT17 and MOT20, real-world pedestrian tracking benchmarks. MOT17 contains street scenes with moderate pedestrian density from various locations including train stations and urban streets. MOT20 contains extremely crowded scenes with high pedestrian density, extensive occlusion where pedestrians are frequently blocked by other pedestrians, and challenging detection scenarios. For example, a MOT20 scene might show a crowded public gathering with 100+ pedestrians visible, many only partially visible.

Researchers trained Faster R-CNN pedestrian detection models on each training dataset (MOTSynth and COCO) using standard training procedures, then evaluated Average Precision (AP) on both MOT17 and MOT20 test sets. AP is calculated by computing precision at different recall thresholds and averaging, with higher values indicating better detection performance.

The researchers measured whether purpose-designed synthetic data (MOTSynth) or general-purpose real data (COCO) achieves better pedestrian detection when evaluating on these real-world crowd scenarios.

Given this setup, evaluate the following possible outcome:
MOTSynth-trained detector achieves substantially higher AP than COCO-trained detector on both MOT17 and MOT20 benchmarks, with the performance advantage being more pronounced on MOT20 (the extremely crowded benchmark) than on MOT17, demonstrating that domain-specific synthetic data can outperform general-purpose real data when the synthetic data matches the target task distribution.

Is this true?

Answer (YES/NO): NO